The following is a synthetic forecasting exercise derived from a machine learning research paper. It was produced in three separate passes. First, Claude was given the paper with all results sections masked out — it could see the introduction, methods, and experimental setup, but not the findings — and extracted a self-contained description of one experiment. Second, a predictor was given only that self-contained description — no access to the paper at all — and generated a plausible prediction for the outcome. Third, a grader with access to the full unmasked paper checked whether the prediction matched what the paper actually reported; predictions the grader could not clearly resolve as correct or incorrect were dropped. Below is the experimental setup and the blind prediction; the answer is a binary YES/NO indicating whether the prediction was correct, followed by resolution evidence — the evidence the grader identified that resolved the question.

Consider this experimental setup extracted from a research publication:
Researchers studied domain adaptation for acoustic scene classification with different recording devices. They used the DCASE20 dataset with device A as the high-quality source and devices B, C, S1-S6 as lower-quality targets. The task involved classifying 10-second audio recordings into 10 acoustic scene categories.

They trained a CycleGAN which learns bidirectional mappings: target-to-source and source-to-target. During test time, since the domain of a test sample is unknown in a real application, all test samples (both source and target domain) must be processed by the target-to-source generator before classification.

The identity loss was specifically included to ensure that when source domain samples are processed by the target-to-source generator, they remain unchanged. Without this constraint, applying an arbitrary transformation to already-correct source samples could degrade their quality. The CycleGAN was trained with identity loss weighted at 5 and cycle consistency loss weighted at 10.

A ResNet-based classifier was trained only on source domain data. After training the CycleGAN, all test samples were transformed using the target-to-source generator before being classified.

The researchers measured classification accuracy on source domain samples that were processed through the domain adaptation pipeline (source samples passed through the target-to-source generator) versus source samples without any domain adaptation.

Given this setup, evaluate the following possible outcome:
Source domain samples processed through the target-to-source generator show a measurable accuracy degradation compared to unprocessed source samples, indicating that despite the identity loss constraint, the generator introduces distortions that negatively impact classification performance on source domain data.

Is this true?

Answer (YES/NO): YES